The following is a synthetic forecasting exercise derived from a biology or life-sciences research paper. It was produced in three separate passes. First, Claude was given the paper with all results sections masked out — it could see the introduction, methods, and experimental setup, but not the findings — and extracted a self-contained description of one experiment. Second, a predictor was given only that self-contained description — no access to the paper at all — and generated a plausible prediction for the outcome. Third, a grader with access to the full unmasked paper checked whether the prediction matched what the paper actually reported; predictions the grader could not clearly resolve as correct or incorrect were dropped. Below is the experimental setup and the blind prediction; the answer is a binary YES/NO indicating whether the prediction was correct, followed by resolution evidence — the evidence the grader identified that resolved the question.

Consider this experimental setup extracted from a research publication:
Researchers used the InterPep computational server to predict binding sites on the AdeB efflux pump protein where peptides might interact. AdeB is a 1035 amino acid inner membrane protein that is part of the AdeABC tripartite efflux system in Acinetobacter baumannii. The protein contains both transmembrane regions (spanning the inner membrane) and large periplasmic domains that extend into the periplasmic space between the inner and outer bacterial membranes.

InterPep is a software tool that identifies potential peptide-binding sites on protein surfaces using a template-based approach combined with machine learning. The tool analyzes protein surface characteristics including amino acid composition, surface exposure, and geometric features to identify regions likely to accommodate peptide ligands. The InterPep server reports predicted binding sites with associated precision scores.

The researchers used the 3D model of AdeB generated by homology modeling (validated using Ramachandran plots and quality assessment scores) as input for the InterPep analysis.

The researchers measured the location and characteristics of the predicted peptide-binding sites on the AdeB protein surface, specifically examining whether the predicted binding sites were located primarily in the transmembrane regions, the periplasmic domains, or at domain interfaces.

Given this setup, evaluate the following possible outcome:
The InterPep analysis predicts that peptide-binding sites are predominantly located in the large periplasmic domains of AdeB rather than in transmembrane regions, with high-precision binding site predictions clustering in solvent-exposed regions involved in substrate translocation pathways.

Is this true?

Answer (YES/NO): NO